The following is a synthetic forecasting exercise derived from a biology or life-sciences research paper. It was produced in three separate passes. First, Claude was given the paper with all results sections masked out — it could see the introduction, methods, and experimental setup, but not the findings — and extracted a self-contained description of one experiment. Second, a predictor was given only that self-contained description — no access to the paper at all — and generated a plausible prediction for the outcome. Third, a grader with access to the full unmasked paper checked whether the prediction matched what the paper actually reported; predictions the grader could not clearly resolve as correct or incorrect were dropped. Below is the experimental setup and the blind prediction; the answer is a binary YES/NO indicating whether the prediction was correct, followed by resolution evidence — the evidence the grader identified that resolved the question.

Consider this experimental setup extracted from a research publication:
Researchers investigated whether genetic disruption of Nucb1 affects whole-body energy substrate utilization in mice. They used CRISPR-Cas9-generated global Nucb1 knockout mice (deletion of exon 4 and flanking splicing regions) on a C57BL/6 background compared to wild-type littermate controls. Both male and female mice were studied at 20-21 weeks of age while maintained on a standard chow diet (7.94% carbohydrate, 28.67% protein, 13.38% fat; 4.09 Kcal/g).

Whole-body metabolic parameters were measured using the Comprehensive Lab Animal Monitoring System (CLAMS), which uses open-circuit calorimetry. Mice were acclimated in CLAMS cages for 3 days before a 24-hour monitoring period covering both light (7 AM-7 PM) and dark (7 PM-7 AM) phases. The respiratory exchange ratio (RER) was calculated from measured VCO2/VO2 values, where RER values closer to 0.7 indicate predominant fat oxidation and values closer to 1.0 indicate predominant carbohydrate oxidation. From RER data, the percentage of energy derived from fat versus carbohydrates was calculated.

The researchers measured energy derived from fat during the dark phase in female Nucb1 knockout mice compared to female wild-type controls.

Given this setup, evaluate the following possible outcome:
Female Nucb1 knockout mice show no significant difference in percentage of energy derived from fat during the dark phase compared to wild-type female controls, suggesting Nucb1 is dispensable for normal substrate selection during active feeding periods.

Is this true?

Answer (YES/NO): NO